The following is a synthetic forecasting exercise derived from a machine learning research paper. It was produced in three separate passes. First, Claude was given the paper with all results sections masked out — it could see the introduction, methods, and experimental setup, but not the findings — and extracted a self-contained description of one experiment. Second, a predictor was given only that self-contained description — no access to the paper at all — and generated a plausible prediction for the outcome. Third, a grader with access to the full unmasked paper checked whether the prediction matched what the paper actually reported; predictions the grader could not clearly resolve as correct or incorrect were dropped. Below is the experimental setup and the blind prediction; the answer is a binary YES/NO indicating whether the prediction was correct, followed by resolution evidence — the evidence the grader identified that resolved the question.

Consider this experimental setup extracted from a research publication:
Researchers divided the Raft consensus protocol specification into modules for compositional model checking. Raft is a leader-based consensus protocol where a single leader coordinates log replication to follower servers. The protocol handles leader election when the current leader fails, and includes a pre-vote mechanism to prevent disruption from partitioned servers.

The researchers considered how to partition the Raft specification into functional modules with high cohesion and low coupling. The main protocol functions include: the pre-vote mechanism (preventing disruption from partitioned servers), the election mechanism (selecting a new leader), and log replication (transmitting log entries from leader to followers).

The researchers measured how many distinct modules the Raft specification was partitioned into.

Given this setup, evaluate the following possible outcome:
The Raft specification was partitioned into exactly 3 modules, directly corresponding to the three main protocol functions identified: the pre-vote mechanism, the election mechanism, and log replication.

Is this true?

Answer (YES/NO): YES